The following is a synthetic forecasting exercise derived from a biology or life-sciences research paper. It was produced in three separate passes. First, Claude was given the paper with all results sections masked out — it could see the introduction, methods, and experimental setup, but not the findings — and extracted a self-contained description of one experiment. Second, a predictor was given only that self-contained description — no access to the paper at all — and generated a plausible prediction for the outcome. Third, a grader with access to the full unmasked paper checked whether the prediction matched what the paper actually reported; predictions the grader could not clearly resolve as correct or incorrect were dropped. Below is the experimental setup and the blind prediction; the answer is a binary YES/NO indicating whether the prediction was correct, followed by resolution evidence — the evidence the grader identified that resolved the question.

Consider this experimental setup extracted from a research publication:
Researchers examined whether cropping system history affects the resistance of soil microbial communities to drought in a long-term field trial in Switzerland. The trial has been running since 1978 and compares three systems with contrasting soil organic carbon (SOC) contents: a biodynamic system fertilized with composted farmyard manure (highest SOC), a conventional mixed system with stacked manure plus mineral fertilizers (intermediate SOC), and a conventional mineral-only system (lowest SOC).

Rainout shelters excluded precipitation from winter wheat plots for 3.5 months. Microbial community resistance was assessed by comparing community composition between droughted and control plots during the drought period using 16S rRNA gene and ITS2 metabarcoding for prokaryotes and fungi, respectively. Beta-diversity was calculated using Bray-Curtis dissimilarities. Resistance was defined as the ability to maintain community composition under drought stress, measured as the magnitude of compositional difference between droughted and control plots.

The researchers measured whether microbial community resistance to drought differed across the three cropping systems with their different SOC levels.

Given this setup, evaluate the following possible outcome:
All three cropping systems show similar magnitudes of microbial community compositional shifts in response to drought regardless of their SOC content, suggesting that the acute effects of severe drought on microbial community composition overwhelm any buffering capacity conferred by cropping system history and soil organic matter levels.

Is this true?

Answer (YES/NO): YES